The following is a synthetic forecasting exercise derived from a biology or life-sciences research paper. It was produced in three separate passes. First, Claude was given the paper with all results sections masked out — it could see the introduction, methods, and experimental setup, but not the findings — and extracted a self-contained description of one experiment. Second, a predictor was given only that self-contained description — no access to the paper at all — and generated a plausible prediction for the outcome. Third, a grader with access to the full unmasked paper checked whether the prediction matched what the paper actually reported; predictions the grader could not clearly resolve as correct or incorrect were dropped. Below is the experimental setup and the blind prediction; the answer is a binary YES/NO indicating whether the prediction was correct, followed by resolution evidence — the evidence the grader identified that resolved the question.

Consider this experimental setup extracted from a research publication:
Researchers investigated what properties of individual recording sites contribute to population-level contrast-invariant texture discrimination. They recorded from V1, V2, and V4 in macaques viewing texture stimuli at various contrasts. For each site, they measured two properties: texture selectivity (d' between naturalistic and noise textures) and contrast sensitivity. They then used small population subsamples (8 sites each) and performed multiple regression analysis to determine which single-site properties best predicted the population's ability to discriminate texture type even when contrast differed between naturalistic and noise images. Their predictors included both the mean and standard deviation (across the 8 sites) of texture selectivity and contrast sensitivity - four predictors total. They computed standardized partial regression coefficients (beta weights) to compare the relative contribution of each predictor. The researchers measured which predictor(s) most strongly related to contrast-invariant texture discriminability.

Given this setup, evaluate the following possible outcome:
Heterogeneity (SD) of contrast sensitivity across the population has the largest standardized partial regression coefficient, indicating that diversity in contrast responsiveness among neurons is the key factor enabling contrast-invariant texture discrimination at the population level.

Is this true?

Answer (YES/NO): NO